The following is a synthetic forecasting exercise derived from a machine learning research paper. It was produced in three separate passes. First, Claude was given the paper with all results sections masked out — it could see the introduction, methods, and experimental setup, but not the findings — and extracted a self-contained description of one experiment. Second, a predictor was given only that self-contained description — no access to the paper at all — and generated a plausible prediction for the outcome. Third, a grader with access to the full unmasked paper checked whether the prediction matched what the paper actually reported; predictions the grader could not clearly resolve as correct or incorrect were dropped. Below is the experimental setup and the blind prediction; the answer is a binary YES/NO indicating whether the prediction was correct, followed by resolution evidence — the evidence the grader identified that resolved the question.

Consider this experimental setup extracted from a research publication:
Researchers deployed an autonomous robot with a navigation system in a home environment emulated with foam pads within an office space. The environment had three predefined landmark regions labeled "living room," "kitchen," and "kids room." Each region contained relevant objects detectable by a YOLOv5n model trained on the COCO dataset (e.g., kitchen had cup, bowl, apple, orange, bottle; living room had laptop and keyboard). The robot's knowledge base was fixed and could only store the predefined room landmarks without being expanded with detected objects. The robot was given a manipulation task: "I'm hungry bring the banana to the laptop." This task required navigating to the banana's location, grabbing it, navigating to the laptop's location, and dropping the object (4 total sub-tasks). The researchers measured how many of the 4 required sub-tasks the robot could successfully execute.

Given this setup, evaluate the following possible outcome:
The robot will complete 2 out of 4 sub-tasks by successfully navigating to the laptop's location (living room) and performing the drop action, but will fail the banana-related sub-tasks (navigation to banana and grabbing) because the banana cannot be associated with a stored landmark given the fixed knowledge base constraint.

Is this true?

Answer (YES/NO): NO